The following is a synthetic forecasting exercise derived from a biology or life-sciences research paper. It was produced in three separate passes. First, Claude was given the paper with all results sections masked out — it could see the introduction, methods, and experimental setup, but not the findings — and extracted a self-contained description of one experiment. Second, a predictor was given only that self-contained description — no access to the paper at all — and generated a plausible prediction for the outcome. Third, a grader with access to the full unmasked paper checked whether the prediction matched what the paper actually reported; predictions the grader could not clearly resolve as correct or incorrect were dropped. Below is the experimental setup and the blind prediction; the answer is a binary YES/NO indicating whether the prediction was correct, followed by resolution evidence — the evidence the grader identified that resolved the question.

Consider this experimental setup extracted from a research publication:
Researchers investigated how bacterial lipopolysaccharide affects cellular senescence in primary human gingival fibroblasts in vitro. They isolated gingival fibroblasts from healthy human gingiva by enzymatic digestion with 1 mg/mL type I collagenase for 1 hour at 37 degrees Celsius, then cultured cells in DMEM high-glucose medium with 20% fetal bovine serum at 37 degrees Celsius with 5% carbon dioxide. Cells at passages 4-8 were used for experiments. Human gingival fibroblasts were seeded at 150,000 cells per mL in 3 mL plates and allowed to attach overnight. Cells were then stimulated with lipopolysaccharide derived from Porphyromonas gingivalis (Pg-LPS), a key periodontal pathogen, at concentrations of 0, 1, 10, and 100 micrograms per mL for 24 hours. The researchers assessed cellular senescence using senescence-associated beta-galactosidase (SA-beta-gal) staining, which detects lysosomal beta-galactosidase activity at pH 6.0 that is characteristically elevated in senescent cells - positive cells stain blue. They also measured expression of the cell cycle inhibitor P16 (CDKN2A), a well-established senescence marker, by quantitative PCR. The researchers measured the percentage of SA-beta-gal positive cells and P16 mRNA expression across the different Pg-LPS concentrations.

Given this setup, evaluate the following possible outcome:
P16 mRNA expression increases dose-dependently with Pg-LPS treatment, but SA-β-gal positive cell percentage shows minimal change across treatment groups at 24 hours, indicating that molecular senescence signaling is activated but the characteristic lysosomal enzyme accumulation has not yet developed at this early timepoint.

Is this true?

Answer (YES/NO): NO